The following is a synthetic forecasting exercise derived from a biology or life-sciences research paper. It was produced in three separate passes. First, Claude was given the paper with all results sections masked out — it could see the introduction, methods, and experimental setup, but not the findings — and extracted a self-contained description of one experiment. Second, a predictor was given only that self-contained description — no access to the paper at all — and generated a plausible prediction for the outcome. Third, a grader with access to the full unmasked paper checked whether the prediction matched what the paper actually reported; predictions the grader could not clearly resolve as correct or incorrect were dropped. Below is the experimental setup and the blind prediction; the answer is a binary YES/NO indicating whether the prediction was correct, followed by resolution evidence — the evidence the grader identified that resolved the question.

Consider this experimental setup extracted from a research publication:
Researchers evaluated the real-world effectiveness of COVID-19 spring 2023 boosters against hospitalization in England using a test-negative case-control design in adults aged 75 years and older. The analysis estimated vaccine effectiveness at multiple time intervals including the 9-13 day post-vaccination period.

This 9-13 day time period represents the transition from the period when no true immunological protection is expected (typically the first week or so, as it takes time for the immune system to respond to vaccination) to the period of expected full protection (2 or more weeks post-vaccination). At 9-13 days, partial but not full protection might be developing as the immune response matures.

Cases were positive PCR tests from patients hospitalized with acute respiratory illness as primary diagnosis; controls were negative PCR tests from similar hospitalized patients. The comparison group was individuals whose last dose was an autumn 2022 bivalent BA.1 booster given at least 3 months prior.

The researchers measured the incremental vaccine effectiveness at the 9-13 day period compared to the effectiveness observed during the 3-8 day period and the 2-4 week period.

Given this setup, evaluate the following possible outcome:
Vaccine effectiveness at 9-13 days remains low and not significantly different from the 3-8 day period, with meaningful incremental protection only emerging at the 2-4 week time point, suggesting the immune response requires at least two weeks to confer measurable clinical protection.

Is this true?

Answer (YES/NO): NO